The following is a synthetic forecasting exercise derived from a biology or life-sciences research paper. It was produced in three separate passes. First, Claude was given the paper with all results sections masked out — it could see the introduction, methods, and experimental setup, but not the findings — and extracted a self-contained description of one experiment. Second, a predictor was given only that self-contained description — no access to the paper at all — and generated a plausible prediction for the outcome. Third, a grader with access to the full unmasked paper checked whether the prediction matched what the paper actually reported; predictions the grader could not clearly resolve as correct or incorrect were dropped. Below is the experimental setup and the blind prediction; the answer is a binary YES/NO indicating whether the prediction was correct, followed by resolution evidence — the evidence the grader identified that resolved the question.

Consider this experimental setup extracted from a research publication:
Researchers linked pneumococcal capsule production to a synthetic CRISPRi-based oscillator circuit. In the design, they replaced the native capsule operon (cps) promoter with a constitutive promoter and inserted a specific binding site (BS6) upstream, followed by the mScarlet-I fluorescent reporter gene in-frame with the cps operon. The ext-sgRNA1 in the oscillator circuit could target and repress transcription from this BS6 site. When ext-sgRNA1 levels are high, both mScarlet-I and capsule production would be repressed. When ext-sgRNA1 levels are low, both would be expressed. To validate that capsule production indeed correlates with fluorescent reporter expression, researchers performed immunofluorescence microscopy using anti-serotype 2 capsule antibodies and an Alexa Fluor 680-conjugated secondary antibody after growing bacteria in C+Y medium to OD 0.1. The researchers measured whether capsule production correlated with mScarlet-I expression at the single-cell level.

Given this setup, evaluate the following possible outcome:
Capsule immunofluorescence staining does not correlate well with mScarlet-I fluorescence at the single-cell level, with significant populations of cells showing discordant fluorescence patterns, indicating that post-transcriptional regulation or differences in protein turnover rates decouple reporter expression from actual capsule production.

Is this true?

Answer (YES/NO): NO